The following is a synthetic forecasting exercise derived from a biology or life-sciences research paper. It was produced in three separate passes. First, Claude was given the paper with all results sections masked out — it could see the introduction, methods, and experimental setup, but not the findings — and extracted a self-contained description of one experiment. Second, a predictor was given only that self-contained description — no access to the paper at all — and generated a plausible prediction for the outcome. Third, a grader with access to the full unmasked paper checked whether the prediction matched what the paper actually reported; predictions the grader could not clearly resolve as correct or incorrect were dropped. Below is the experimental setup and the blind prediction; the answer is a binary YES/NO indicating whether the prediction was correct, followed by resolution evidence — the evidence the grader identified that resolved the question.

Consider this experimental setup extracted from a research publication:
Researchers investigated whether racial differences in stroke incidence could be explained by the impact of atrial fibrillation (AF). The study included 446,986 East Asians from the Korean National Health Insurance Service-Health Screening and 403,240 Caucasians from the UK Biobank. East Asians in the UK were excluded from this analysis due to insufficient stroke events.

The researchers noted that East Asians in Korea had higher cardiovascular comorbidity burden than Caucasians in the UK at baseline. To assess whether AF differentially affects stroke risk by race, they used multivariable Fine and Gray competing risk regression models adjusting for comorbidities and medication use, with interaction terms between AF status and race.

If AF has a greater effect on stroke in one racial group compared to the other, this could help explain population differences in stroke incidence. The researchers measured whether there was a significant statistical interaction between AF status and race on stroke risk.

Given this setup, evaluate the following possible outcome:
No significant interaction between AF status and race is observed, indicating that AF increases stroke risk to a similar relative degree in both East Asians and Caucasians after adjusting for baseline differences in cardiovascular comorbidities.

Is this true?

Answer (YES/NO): YES